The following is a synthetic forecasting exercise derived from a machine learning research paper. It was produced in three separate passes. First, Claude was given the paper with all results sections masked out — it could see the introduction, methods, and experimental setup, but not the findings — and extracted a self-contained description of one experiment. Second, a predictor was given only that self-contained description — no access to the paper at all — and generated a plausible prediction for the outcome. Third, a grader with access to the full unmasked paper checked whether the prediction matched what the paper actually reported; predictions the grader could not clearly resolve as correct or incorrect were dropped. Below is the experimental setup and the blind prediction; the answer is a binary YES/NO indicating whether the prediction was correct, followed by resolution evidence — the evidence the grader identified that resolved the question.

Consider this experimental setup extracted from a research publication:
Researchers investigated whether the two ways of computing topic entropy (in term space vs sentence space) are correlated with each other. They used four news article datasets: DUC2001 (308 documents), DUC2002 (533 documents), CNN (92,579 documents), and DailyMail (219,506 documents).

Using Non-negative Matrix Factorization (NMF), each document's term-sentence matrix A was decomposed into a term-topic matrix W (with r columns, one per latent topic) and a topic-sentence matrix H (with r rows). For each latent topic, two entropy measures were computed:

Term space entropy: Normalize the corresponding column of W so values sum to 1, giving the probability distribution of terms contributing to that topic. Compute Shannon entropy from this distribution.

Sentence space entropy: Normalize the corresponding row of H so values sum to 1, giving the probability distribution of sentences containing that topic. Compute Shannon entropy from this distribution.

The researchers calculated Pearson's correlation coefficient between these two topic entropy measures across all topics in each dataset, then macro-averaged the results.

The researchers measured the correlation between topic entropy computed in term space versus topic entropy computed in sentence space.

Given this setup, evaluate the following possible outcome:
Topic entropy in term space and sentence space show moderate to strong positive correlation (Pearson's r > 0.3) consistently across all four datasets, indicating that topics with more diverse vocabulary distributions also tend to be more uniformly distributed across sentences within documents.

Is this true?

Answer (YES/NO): YES